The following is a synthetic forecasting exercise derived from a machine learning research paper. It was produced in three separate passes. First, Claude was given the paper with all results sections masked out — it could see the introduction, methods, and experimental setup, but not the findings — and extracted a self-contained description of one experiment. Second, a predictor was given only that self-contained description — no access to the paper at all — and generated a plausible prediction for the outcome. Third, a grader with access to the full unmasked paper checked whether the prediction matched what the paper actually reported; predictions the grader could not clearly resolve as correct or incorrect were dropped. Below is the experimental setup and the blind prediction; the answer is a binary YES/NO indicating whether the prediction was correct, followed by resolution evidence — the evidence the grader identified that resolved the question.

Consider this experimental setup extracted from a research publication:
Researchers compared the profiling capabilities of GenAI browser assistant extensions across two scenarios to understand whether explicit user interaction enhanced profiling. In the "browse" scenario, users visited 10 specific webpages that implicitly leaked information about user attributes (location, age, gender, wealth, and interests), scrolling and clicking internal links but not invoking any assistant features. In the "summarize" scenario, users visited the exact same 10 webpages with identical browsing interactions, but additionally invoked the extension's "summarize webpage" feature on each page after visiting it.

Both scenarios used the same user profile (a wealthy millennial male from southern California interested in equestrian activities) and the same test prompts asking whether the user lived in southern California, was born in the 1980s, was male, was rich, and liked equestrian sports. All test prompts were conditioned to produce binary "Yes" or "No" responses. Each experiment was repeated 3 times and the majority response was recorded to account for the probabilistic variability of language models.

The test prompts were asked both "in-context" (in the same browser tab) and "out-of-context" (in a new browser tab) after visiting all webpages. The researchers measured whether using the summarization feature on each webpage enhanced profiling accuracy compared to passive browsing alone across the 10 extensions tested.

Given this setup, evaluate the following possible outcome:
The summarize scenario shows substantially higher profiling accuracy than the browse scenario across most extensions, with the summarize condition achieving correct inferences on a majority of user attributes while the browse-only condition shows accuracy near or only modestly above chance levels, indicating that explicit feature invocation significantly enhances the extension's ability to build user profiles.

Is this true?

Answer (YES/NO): NO